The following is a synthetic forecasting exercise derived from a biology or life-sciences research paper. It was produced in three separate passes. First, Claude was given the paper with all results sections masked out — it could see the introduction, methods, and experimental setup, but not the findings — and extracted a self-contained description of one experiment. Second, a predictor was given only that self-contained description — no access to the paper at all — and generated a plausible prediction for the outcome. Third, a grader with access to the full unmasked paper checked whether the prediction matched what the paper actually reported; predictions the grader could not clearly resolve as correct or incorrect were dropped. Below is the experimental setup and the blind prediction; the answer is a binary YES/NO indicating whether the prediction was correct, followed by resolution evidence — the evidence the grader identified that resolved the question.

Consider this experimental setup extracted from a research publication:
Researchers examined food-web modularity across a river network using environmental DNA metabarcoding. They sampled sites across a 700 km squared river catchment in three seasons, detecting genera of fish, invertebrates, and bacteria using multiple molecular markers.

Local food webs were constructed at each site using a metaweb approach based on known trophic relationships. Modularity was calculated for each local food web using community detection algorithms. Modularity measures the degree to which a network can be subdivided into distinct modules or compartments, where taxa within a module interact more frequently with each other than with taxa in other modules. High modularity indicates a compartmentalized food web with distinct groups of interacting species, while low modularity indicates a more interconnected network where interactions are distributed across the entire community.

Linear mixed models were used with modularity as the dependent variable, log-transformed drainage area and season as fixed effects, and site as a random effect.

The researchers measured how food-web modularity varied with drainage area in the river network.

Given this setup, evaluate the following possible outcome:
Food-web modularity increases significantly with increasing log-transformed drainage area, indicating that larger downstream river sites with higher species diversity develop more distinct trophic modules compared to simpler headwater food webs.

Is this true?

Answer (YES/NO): NO